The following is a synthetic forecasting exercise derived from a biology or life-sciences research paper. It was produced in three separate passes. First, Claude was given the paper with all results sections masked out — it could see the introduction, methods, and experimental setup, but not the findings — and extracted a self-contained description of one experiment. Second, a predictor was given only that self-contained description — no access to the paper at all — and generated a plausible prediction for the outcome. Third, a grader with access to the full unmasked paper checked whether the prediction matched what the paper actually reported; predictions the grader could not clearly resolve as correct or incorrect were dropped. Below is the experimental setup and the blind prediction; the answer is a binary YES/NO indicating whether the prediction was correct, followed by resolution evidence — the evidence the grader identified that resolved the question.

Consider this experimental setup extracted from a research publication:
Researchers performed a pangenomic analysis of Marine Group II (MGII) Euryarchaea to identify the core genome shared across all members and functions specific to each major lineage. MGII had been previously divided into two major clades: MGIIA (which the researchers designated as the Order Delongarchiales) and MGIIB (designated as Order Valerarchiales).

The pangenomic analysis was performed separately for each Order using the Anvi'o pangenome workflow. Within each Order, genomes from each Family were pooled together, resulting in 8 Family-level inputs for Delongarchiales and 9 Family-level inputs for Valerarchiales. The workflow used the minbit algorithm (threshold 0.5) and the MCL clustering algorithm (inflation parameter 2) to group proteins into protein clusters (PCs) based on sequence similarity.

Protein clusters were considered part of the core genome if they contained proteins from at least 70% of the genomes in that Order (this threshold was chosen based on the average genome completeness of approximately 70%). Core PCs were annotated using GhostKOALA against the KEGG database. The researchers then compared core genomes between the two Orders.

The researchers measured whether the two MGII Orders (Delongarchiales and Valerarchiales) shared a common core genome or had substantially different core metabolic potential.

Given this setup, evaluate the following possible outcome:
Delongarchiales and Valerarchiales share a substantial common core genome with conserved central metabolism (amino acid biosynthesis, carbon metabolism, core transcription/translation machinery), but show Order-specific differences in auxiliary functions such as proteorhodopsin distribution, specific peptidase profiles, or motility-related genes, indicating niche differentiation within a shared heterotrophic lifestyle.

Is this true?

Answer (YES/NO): YES